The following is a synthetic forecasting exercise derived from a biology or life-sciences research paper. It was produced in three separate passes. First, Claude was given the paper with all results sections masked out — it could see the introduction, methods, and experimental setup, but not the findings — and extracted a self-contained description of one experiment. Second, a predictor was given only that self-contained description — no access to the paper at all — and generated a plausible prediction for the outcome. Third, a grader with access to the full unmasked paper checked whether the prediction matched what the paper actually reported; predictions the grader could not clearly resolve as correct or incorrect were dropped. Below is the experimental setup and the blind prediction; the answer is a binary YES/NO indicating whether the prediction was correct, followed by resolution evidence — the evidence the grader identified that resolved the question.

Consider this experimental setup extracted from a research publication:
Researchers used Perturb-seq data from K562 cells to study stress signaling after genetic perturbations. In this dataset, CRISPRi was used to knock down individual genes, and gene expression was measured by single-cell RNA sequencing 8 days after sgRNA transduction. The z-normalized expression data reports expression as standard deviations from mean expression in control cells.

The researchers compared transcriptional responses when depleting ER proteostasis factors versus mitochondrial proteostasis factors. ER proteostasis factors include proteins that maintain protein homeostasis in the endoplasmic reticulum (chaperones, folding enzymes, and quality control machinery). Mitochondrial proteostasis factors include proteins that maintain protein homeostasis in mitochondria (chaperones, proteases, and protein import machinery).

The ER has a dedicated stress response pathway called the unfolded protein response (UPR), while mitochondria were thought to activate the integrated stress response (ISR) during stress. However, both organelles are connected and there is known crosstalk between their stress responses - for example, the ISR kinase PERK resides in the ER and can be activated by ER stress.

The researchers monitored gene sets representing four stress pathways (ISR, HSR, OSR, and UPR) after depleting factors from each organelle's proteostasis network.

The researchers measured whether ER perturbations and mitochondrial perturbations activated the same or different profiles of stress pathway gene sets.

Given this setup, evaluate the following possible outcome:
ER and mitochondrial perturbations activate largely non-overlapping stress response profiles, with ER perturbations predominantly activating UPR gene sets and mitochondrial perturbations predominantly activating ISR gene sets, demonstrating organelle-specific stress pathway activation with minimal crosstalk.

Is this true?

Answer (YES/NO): NO